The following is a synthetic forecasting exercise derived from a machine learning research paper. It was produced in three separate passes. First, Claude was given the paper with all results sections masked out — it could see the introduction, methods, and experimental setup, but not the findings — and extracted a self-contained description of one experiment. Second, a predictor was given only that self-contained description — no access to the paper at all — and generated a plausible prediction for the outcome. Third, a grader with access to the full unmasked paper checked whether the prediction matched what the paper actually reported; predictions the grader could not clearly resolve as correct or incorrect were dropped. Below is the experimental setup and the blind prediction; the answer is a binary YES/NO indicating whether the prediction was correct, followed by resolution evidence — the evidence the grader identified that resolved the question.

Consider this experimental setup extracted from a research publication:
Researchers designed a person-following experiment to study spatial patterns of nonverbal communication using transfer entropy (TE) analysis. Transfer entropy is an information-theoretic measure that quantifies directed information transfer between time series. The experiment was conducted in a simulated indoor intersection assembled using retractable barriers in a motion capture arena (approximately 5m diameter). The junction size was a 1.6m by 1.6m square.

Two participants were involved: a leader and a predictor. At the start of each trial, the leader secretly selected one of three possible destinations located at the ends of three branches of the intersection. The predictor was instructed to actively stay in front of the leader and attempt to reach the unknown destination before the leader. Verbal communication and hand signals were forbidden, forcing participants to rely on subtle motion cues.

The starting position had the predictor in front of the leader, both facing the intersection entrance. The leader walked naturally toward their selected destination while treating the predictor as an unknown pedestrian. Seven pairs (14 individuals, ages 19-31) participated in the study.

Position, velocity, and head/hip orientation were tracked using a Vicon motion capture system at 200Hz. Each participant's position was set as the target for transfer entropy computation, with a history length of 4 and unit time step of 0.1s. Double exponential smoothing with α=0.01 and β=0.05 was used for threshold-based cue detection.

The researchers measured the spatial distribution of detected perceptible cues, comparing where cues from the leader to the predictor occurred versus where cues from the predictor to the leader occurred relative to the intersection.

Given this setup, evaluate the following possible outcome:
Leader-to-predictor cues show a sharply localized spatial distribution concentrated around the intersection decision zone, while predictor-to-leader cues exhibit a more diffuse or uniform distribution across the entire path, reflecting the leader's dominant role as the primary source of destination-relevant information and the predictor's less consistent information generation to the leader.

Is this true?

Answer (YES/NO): NO